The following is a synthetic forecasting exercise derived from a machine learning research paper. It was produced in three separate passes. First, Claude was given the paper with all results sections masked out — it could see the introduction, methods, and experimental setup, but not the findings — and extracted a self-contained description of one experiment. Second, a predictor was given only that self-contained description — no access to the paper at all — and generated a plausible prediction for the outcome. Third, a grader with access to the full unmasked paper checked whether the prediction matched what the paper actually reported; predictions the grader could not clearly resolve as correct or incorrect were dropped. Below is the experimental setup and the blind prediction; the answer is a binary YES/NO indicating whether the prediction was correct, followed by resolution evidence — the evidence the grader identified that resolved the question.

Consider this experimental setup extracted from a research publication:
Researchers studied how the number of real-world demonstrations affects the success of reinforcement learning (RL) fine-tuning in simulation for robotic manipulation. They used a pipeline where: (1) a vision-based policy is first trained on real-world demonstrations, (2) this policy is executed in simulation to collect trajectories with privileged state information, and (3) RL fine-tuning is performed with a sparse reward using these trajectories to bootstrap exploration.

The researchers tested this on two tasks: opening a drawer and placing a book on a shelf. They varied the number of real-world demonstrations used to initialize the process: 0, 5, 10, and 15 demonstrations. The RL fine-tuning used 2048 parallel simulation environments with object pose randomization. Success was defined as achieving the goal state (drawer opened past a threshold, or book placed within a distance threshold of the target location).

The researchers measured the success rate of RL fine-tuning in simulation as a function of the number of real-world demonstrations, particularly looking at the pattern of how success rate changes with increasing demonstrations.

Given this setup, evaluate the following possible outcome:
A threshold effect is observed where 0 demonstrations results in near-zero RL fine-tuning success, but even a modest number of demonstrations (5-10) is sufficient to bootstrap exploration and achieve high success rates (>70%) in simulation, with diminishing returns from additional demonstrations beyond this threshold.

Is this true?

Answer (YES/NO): NO